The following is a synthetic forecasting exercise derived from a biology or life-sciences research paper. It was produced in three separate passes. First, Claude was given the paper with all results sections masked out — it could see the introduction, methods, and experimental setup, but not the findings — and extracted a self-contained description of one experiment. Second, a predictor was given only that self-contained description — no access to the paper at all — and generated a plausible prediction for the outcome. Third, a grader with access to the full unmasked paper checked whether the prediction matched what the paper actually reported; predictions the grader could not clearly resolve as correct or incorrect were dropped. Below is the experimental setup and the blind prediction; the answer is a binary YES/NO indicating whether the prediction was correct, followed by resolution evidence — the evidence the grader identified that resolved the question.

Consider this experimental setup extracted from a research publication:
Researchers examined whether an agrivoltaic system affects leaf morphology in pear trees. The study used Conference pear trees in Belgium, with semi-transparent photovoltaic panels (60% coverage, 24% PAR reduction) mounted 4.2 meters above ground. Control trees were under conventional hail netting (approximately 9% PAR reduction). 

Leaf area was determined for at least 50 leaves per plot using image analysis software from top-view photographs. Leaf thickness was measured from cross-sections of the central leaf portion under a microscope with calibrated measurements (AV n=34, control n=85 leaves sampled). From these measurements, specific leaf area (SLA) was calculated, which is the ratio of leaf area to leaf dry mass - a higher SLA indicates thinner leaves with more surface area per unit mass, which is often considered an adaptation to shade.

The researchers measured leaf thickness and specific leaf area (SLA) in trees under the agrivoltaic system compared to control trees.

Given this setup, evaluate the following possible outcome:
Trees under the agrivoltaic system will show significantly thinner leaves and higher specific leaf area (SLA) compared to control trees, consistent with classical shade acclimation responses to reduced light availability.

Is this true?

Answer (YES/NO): YES